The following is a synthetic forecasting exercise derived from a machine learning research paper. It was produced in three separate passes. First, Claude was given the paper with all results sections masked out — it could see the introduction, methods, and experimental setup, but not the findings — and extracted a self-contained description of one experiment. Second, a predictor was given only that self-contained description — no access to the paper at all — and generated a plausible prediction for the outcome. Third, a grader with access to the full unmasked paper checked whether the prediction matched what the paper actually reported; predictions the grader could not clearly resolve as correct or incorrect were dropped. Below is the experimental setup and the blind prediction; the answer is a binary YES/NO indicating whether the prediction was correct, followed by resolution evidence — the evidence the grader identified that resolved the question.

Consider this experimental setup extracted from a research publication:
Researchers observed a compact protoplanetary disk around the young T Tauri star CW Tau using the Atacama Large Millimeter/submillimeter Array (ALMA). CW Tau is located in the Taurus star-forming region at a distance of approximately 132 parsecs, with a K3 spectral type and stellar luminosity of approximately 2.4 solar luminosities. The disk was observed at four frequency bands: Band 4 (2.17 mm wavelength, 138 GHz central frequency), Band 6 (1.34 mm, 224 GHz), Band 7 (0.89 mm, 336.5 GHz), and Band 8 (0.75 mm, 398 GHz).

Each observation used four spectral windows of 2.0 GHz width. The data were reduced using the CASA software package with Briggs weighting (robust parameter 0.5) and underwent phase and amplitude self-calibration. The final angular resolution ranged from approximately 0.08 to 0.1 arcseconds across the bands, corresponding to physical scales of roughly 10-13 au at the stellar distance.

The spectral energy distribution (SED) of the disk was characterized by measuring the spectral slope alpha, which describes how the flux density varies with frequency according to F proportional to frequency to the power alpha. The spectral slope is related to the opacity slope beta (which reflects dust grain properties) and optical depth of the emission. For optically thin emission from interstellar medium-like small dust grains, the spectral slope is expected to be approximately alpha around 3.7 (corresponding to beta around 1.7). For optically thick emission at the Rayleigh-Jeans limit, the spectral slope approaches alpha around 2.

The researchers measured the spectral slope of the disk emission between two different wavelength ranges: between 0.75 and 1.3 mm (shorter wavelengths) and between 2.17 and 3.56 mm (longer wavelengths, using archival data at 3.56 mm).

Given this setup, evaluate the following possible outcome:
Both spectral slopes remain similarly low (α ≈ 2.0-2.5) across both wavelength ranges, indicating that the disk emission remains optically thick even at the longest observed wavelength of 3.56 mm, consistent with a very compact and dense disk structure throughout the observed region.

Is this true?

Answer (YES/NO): NO